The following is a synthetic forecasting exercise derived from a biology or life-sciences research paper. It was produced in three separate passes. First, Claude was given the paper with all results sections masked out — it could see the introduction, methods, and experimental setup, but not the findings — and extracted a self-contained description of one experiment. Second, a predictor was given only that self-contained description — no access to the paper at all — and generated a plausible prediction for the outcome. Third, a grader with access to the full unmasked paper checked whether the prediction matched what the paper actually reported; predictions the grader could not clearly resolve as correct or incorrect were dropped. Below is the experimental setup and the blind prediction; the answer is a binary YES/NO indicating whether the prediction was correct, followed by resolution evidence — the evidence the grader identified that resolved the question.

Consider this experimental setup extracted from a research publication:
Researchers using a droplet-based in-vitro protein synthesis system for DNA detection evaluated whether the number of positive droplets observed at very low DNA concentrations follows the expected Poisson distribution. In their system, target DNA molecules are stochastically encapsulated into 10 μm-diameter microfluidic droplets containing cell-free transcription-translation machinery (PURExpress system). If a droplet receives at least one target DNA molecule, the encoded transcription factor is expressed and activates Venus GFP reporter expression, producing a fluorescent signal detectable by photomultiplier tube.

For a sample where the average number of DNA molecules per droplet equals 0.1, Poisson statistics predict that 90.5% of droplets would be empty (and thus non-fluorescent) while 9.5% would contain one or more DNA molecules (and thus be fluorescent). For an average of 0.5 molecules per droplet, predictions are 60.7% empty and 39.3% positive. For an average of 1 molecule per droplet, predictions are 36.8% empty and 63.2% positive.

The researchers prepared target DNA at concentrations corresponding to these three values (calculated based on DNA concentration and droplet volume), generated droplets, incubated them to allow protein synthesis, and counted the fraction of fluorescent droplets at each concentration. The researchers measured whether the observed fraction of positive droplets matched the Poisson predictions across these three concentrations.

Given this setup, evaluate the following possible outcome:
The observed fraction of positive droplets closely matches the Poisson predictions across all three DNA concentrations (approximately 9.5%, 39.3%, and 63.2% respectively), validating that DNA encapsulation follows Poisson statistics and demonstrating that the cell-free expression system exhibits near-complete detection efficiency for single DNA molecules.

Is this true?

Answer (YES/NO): YES